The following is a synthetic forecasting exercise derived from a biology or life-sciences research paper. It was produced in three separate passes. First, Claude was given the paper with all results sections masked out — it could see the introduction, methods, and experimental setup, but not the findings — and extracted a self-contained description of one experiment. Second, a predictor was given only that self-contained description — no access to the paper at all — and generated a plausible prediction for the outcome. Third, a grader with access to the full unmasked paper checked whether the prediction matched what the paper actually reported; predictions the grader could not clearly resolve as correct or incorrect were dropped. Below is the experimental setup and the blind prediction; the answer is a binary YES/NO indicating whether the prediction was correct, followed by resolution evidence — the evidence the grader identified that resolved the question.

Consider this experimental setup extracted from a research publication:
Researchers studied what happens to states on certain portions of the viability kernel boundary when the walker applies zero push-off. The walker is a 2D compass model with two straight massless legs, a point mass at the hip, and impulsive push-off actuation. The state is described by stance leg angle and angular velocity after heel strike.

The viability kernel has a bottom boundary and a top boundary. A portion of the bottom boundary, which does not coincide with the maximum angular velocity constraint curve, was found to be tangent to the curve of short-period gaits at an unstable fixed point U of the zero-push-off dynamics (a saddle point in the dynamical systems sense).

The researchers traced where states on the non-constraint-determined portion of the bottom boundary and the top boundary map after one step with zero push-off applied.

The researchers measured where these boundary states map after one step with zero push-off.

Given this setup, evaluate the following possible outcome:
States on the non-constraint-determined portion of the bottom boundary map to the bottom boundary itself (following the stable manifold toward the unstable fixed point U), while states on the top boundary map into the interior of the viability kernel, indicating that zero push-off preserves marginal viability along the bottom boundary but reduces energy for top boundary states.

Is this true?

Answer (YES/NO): NO